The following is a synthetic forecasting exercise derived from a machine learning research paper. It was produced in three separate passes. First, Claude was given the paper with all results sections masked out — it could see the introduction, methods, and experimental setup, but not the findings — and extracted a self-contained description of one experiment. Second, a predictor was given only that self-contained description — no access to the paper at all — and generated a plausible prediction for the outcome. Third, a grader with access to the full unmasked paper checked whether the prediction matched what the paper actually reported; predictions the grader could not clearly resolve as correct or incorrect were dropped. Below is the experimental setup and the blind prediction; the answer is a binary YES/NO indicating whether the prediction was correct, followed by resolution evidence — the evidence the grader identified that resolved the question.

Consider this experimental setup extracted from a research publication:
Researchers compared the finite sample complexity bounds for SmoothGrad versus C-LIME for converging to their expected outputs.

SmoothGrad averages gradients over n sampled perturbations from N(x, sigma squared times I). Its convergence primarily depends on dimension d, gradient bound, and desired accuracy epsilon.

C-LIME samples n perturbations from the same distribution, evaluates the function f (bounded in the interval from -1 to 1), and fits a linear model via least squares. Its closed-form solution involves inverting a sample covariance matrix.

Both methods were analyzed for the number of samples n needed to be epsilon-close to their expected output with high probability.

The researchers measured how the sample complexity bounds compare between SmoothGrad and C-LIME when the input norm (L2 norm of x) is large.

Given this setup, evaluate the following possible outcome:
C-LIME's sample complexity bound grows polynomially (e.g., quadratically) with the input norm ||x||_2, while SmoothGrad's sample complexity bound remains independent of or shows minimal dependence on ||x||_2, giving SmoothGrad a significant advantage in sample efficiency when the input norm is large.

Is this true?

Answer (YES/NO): YES